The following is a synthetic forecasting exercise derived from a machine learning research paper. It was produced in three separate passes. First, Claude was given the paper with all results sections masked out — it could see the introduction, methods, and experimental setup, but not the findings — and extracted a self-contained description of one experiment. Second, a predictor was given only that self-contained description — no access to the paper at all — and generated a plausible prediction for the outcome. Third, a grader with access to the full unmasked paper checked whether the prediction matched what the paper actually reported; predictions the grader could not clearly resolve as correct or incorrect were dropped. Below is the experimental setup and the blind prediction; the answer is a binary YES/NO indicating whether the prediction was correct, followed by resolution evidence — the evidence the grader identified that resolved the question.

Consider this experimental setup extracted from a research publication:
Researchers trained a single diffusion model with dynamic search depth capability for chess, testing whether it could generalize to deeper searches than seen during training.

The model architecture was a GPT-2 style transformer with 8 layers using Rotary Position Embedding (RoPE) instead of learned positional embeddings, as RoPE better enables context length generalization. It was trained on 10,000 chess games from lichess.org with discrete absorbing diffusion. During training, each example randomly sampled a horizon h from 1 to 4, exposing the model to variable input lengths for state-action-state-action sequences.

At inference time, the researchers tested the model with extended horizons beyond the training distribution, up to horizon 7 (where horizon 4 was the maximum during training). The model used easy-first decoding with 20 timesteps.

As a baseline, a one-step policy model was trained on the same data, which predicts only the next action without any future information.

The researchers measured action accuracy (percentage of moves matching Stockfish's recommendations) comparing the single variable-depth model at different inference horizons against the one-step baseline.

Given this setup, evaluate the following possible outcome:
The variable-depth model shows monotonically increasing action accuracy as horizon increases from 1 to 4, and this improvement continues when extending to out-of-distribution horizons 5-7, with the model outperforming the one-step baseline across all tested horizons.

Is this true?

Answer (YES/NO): NO